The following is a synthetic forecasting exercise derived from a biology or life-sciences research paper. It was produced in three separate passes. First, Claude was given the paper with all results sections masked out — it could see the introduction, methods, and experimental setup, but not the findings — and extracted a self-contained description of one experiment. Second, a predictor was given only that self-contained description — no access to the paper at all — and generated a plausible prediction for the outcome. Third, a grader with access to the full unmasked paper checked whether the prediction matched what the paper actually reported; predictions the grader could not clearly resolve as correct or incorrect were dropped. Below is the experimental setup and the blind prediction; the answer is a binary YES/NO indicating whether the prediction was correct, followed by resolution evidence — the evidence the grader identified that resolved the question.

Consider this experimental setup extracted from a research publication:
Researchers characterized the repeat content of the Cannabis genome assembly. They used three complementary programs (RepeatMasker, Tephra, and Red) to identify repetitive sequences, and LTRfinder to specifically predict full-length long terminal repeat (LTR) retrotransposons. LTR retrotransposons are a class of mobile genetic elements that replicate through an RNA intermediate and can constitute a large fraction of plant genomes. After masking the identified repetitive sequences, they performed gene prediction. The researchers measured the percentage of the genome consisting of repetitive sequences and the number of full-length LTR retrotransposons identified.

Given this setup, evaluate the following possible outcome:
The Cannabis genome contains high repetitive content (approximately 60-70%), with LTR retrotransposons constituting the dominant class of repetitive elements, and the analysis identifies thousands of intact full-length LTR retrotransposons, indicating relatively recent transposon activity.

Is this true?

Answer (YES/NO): NO